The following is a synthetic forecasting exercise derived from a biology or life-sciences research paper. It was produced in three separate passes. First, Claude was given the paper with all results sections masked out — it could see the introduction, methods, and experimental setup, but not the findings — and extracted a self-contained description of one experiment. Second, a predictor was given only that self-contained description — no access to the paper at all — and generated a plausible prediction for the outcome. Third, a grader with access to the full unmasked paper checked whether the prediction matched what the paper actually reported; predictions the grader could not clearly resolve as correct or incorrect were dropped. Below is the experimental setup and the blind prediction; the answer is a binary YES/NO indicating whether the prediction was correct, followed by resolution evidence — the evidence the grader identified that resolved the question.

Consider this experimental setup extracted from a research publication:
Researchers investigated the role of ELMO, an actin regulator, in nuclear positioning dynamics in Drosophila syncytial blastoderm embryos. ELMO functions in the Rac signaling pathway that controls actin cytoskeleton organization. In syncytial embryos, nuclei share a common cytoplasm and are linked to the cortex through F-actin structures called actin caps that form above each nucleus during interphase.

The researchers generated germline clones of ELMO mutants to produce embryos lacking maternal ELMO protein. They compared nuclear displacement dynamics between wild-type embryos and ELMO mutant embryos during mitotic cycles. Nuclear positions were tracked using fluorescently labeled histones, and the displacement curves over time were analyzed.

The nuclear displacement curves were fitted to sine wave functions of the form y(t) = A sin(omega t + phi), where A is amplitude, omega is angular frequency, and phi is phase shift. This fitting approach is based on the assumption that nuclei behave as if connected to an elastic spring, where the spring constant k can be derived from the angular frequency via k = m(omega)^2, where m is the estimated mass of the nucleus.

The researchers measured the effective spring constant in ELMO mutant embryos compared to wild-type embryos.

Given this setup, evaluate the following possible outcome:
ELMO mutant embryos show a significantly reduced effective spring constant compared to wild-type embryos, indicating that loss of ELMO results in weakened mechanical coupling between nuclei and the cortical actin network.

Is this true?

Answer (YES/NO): YES